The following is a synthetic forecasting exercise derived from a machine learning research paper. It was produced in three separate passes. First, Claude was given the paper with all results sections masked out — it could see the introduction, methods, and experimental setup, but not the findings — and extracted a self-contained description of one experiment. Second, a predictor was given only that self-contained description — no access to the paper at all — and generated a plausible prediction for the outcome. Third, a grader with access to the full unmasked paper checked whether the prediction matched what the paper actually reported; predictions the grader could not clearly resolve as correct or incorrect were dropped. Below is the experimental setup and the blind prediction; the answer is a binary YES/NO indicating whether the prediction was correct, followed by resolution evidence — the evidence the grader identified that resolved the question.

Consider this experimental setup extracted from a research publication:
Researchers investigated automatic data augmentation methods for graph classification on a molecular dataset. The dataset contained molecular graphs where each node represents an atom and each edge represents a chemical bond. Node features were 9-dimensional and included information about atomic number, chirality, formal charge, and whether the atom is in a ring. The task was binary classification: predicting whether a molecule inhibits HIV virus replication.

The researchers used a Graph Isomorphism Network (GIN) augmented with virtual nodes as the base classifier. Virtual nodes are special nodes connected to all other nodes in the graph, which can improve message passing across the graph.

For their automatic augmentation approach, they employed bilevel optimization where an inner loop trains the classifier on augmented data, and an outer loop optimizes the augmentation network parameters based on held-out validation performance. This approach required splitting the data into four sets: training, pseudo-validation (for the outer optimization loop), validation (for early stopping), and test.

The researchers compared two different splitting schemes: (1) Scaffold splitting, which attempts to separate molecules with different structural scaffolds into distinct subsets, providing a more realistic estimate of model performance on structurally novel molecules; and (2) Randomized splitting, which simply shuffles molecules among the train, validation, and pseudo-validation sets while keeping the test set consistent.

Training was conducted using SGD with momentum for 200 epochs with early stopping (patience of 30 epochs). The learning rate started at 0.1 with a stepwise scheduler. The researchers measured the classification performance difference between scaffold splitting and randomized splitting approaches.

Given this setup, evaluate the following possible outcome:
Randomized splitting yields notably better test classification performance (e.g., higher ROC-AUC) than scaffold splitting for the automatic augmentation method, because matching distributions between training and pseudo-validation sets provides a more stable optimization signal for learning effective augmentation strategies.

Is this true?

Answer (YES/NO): NO